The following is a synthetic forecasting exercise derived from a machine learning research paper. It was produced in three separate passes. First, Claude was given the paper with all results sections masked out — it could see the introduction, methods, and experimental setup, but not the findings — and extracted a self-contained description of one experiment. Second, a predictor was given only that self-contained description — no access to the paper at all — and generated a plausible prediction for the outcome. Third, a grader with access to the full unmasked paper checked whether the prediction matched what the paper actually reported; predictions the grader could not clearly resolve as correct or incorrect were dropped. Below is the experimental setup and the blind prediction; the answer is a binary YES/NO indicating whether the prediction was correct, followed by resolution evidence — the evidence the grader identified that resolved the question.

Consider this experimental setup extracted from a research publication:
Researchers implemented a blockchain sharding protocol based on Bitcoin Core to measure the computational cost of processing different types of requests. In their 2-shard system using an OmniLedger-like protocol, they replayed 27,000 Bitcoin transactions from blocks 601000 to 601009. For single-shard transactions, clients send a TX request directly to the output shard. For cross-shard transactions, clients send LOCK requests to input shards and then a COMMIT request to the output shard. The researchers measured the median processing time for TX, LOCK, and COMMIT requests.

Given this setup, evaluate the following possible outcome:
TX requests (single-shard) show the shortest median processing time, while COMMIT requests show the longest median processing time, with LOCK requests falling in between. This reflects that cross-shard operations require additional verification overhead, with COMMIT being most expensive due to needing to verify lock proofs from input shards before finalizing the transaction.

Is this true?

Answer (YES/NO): NO